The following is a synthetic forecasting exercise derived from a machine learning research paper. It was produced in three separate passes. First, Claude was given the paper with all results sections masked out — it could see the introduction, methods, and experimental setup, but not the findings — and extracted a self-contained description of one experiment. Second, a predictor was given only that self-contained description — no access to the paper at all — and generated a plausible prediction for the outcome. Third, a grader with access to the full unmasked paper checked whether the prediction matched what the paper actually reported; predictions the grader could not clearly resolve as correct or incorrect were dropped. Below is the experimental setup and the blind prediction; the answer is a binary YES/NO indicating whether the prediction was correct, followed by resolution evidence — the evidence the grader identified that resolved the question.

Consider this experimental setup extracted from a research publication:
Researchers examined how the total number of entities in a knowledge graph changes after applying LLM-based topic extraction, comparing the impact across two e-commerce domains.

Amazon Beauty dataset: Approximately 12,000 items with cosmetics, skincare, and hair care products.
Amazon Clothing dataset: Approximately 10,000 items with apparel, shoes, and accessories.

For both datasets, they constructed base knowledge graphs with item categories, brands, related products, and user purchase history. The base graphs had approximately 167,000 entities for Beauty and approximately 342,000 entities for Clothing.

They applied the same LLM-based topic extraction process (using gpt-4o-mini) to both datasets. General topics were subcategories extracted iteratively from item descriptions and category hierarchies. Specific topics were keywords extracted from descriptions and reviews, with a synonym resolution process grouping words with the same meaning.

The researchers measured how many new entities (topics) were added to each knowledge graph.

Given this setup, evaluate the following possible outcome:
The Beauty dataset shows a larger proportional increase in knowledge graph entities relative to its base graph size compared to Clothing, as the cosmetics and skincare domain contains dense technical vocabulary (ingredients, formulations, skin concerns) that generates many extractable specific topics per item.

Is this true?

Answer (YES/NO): NO